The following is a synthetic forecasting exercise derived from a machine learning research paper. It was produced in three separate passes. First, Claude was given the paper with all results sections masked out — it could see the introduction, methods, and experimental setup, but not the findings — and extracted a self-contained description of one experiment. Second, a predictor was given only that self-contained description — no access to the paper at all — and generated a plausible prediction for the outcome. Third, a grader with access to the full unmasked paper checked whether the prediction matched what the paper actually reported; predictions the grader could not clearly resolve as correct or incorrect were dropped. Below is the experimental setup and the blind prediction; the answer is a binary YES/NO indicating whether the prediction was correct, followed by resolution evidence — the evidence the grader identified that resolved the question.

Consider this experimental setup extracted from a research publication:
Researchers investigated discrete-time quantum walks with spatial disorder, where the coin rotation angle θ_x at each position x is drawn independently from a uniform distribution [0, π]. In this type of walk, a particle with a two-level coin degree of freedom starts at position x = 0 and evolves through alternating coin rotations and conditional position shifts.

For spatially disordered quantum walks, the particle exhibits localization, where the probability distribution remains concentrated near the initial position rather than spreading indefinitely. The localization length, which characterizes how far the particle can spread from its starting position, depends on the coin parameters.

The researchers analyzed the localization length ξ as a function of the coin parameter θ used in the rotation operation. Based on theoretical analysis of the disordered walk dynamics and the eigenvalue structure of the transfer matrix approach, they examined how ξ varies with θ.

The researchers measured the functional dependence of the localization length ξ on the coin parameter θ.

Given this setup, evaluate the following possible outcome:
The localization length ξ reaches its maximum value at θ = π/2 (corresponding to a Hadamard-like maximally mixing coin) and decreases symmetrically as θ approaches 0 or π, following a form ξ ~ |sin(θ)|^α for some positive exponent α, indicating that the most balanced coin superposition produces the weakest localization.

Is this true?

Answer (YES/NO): NO